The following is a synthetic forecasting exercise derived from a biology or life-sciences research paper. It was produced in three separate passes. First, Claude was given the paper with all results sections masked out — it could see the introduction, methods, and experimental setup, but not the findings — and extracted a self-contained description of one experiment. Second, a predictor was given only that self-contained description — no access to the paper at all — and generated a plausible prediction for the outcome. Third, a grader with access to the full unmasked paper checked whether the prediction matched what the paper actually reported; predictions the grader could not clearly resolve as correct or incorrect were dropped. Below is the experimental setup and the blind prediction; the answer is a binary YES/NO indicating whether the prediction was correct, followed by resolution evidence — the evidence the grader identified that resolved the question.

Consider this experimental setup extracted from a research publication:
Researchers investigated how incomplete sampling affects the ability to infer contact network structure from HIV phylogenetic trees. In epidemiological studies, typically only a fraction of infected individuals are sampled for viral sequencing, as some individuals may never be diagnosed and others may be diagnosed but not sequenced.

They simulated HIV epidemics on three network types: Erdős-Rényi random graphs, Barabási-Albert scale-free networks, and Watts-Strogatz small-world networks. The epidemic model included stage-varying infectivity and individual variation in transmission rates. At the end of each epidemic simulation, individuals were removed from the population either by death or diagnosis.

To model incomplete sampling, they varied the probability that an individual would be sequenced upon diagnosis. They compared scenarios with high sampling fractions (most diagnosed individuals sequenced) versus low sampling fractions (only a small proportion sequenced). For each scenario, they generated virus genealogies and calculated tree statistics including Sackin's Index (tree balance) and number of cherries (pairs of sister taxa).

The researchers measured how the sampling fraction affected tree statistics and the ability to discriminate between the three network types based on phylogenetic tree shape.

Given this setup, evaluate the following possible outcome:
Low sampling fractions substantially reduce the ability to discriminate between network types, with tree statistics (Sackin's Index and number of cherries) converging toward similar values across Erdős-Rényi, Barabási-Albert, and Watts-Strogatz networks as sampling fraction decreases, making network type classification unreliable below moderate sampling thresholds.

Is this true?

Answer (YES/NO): NO